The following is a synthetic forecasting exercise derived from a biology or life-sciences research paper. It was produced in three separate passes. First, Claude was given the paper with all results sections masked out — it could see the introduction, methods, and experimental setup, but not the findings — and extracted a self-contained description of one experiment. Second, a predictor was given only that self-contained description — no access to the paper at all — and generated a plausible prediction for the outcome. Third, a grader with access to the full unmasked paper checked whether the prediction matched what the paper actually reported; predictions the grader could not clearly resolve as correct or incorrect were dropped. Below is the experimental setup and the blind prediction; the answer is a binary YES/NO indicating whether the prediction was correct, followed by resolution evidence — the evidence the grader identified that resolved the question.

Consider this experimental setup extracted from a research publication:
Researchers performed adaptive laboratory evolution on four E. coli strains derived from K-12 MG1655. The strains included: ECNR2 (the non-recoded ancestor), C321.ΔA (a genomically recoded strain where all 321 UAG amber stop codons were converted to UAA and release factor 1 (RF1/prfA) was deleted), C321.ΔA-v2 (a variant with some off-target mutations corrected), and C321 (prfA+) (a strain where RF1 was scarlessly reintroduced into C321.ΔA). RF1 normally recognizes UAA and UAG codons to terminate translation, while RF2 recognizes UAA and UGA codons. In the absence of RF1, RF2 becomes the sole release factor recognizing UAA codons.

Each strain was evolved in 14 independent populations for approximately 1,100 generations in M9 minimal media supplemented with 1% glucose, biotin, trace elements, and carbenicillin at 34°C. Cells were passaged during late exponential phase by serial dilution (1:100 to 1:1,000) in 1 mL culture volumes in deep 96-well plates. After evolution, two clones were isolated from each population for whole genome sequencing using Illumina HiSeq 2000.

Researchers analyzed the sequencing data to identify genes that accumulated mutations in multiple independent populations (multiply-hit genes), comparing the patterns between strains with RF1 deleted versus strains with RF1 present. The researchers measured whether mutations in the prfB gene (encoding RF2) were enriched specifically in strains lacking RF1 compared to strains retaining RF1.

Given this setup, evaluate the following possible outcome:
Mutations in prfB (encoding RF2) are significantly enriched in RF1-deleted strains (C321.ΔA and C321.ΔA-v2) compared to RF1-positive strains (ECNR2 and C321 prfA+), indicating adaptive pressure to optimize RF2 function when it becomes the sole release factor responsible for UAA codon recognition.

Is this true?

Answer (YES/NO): YES